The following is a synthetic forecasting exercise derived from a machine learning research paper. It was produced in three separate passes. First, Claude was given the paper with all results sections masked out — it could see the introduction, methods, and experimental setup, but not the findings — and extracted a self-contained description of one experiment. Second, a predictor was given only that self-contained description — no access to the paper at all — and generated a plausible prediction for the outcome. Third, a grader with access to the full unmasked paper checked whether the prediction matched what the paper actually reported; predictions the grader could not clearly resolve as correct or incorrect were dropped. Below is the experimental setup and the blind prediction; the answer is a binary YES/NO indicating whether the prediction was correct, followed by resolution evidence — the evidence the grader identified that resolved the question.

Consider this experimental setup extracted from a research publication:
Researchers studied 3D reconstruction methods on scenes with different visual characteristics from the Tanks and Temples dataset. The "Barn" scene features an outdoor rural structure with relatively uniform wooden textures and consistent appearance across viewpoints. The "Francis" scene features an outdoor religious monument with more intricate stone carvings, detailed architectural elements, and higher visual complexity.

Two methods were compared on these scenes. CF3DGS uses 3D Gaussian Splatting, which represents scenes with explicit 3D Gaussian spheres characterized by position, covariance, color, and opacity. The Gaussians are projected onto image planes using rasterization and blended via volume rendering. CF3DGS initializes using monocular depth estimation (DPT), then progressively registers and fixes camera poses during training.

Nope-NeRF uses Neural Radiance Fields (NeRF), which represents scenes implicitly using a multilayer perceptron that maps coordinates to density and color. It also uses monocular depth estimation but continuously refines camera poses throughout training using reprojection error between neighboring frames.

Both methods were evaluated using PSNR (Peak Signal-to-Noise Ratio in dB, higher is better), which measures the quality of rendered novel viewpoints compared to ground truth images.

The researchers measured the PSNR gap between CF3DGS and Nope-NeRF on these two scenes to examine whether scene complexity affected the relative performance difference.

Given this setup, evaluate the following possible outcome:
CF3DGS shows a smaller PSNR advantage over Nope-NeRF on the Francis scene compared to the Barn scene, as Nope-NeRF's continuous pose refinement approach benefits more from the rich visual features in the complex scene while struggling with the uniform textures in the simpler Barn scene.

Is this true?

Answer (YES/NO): YES